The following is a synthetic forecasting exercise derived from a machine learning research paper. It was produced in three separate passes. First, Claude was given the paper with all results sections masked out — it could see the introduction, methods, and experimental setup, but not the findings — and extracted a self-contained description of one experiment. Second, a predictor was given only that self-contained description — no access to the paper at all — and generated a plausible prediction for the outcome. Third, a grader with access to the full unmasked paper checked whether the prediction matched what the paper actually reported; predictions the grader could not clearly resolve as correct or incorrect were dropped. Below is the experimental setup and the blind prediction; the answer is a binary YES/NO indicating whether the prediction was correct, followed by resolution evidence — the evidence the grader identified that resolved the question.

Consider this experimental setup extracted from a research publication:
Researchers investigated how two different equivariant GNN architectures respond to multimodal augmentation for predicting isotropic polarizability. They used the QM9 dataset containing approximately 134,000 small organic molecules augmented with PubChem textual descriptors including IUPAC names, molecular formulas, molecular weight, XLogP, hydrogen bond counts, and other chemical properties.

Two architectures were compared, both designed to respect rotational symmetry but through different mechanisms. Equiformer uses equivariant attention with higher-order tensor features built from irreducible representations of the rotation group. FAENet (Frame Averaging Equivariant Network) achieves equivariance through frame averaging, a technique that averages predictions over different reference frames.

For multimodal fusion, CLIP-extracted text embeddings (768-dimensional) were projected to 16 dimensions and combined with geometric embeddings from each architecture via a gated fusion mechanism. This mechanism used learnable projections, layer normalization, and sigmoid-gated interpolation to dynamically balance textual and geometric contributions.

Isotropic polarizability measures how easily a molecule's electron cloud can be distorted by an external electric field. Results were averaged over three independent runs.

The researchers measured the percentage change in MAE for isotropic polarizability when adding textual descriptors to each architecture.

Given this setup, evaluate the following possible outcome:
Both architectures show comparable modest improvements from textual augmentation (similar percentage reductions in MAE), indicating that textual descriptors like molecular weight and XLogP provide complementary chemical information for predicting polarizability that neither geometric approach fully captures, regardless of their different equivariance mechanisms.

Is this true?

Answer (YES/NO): NO